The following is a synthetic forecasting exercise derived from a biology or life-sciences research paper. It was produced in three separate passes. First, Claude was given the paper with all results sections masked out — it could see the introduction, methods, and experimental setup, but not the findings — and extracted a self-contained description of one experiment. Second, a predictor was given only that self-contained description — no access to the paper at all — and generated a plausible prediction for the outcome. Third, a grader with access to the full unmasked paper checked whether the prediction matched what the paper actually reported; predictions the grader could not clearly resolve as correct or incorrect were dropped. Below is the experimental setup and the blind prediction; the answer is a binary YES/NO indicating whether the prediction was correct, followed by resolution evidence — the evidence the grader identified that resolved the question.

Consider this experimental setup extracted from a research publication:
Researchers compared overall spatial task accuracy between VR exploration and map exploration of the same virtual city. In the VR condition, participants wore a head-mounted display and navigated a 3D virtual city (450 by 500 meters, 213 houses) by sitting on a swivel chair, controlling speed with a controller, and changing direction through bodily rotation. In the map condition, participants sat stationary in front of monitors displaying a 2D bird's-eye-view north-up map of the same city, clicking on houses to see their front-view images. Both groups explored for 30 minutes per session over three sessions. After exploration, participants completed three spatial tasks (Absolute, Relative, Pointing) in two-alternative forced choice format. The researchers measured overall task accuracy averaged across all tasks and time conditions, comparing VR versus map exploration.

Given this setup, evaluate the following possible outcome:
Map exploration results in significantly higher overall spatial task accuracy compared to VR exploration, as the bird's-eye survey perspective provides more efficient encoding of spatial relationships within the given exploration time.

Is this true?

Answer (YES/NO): YES